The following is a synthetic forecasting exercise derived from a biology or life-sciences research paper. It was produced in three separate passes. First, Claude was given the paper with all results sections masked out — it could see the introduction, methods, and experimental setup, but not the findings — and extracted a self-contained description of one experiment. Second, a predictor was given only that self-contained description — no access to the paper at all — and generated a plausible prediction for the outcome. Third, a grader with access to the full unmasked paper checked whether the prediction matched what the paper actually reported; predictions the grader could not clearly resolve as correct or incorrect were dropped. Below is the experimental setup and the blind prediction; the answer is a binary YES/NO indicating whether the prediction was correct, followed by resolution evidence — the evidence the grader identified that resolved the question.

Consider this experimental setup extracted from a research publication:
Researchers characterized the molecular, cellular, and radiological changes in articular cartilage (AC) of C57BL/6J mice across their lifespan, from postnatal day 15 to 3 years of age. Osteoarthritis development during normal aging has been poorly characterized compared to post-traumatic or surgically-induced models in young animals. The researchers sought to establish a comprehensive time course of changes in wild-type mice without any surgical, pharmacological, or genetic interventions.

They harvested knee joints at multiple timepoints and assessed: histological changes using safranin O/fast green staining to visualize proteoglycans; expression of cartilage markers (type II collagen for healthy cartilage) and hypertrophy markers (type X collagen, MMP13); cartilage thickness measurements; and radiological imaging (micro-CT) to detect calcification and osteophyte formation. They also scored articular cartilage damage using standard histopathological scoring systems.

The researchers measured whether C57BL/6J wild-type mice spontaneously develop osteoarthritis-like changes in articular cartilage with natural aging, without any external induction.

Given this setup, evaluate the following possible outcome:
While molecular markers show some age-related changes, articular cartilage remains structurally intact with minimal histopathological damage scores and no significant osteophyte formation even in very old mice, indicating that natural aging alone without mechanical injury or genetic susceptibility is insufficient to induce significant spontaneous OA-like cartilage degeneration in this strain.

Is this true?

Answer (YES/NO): NO